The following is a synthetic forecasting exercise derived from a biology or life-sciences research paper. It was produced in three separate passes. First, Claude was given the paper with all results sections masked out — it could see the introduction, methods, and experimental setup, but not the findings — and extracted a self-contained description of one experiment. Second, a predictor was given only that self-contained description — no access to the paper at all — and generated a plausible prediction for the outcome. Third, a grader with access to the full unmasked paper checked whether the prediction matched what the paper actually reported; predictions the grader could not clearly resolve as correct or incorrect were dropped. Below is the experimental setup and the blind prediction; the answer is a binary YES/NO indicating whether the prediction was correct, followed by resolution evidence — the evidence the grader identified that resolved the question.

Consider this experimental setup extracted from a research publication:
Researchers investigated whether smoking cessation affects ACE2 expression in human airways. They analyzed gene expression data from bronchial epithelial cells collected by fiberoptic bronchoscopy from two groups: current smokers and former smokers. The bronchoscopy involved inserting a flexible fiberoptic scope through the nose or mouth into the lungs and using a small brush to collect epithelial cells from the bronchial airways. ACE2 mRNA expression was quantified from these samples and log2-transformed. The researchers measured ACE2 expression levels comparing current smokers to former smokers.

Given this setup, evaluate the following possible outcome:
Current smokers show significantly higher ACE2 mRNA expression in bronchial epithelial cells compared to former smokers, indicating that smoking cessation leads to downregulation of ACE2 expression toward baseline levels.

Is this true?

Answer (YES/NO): YES